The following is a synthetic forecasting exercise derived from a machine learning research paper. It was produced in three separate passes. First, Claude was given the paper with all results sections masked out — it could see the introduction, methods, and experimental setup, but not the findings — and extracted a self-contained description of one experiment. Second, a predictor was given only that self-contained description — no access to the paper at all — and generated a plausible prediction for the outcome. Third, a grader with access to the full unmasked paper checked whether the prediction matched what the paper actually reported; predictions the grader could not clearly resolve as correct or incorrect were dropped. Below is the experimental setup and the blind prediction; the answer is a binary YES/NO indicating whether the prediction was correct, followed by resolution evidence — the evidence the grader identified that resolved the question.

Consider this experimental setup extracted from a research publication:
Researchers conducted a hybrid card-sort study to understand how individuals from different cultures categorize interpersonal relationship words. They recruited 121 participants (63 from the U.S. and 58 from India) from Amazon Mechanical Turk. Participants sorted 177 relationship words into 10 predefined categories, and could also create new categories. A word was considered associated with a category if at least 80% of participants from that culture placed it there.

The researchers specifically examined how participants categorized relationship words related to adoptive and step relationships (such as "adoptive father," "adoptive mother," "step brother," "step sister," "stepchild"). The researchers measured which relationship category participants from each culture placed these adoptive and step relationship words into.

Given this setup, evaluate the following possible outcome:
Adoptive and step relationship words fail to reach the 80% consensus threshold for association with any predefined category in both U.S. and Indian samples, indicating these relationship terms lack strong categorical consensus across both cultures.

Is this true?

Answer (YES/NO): NO